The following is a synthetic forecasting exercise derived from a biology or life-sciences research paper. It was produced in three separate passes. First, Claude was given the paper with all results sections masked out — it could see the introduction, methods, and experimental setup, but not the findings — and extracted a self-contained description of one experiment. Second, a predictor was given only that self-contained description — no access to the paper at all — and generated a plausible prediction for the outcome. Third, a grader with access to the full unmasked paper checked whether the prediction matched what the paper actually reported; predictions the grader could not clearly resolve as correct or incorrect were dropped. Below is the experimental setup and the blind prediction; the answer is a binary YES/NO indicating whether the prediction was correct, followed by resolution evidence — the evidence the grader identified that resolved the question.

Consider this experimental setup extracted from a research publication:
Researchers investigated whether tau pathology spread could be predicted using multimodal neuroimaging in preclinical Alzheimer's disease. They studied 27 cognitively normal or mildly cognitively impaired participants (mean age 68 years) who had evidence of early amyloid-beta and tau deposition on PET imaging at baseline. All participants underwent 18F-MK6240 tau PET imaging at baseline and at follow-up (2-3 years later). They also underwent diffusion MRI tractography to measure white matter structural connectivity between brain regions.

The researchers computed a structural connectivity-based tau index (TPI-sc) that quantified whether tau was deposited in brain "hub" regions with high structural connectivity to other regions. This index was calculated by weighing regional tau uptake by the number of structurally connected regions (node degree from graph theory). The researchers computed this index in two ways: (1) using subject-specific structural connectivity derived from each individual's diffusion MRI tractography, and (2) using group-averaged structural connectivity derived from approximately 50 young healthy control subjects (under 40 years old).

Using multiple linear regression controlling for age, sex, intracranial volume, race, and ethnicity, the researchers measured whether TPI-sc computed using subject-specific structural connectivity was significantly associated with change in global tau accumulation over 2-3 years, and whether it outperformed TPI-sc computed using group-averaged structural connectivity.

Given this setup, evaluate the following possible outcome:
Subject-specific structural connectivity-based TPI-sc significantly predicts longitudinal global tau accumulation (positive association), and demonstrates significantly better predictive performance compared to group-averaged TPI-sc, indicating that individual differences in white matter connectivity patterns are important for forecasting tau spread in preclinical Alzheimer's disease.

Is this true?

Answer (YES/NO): NO